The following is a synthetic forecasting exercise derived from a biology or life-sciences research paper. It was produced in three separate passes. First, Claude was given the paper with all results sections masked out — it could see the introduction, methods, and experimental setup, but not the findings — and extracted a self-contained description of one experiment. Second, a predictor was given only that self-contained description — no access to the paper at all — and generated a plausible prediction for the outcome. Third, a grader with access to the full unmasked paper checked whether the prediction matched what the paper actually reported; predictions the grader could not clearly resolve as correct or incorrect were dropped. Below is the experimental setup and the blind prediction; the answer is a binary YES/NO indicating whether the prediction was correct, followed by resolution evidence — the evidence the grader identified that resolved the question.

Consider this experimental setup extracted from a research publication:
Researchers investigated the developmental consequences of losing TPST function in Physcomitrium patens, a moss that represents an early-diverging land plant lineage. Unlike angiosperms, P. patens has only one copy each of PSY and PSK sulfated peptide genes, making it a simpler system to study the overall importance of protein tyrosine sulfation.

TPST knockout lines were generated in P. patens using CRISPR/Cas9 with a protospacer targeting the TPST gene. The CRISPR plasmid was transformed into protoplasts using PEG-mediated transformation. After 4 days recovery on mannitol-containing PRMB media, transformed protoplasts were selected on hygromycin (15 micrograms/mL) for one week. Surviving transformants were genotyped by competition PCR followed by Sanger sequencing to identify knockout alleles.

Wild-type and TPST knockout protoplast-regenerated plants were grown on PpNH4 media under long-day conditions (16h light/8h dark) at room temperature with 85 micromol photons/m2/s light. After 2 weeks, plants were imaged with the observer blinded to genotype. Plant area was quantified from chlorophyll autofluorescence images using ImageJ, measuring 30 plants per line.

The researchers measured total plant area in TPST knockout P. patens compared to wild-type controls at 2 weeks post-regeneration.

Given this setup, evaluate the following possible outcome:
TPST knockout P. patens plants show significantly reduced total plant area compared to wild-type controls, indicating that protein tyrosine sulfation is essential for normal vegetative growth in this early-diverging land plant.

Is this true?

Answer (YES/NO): YES